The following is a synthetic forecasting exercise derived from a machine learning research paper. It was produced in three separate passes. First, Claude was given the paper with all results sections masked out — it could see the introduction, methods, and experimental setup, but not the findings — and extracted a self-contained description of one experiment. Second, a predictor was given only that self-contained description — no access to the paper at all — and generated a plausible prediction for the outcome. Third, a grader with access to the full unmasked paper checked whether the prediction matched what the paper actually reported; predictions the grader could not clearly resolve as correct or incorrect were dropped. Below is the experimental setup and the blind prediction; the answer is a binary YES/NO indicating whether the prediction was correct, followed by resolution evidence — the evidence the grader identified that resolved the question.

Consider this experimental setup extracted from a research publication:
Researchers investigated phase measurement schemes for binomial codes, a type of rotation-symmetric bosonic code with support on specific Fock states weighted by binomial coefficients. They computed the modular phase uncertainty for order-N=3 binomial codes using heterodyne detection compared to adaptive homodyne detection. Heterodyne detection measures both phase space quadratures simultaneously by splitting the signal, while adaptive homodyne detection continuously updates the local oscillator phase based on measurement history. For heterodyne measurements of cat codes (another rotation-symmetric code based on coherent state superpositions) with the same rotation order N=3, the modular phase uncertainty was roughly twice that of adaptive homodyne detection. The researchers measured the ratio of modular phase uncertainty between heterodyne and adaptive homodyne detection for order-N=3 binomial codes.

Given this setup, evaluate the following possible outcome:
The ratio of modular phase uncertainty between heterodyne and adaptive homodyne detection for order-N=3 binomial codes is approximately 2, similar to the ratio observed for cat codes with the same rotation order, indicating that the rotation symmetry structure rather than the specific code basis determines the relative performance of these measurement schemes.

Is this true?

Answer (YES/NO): NO